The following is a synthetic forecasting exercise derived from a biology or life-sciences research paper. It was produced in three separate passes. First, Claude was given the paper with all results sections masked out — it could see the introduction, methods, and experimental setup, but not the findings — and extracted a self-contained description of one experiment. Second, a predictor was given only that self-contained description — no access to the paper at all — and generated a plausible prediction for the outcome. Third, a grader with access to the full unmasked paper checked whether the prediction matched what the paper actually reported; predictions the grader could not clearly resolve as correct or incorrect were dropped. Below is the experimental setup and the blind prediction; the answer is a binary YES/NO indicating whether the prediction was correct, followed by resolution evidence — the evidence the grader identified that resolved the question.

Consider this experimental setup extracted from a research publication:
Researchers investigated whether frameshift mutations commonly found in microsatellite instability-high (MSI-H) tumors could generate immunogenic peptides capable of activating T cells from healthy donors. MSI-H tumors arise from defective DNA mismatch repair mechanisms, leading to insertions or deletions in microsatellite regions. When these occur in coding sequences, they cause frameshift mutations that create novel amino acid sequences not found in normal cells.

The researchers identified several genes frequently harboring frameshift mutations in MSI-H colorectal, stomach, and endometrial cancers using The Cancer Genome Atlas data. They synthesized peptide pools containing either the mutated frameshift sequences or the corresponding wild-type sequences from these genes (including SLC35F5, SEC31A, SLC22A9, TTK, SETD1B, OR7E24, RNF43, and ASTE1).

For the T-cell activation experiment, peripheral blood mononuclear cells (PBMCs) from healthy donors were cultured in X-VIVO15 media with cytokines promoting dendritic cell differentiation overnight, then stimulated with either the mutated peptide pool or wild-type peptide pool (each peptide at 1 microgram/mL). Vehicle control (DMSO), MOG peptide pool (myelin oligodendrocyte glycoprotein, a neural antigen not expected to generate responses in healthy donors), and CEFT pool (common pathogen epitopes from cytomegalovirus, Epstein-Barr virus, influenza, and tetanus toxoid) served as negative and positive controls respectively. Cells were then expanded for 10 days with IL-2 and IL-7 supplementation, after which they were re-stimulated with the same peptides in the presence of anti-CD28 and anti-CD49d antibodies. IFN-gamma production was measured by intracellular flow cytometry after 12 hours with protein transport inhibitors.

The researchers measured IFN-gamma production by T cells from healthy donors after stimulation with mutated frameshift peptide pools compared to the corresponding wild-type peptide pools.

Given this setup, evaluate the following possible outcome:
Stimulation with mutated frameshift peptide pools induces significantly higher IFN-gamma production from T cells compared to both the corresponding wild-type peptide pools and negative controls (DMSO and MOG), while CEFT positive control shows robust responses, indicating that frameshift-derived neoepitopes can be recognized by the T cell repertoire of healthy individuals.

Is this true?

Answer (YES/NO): YES